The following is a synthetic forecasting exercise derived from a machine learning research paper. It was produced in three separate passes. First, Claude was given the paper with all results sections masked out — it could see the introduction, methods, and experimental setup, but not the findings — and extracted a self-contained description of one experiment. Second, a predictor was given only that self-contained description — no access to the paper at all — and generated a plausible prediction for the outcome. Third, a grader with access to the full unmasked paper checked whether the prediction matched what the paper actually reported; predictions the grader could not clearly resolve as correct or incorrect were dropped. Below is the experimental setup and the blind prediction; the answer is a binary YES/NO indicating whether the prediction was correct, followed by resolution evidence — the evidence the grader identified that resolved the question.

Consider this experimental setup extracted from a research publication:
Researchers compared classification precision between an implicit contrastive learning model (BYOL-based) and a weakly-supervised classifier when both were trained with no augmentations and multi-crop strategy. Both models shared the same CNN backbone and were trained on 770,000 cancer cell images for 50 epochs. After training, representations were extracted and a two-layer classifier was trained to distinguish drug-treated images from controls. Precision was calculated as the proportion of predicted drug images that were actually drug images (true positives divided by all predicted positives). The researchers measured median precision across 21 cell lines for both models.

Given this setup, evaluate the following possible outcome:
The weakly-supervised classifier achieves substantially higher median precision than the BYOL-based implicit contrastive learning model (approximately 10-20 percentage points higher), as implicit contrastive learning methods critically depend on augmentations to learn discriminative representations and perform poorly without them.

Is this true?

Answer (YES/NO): NO